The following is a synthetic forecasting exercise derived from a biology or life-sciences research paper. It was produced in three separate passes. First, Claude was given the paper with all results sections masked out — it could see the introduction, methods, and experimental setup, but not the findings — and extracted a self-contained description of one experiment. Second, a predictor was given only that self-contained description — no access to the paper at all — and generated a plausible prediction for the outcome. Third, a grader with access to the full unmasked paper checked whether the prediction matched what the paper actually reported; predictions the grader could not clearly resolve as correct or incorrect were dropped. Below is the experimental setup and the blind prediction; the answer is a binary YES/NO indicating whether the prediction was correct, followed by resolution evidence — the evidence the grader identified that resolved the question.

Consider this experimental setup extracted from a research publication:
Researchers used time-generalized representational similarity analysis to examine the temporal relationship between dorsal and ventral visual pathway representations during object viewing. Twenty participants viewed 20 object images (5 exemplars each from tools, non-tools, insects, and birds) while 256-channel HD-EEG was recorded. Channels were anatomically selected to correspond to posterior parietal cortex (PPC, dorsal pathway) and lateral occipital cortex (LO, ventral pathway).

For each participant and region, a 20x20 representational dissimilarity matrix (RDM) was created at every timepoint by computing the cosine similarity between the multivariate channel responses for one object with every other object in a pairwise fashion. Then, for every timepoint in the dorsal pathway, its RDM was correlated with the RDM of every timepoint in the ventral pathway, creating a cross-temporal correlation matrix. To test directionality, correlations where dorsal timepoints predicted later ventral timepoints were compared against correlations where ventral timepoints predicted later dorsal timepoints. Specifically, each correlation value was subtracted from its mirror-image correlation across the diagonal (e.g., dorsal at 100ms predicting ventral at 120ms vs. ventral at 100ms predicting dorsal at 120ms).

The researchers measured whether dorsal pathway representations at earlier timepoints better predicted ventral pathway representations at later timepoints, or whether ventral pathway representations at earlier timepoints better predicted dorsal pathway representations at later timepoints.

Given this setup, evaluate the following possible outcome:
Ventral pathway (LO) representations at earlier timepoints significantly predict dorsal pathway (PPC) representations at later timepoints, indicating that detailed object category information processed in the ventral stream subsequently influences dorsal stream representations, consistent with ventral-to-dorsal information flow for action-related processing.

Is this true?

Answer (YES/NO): NO